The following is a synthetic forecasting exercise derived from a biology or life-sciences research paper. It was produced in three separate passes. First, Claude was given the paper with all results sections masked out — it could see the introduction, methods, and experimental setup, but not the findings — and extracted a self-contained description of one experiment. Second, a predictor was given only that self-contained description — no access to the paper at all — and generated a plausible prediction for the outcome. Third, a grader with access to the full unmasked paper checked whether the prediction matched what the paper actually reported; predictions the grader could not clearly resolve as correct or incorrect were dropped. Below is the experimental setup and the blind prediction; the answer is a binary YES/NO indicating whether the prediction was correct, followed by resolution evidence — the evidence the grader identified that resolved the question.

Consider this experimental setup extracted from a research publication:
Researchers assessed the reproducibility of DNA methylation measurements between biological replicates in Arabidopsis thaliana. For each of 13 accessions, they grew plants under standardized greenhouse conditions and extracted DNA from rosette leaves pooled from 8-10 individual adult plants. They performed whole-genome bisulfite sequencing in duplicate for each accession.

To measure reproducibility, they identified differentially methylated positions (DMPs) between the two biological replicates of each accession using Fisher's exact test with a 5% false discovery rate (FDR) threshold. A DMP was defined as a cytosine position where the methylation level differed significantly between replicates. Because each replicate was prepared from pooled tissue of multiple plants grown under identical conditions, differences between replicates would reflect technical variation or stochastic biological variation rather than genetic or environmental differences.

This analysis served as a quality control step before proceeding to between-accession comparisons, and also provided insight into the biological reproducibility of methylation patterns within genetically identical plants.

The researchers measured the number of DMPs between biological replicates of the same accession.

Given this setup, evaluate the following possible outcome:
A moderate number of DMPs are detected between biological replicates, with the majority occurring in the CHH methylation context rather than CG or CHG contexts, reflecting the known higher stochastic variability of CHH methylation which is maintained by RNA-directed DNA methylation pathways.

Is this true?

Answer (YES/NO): NO